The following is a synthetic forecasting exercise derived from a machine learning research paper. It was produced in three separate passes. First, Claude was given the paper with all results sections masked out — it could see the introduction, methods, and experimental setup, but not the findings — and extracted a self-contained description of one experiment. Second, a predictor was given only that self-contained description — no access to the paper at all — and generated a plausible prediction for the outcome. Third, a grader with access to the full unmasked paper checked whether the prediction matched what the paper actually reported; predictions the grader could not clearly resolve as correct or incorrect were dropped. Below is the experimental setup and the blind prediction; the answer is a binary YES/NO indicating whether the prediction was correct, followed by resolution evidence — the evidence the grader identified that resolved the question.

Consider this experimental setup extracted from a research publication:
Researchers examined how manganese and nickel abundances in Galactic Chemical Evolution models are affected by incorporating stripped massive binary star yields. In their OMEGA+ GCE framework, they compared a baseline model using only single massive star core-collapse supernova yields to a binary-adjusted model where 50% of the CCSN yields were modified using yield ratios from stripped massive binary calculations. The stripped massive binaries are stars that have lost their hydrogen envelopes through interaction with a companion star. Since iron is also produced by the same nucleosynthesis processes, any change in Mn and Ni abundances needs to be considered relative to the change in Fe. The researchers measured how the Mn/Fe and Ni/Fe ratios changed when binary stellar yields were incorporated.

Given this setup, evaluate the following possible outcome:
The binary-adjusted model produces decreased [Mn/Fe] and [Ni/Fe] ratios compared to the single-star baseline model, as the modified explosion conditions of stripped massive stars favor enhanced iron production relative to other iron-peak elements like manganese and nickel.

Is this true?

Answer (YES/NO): NO